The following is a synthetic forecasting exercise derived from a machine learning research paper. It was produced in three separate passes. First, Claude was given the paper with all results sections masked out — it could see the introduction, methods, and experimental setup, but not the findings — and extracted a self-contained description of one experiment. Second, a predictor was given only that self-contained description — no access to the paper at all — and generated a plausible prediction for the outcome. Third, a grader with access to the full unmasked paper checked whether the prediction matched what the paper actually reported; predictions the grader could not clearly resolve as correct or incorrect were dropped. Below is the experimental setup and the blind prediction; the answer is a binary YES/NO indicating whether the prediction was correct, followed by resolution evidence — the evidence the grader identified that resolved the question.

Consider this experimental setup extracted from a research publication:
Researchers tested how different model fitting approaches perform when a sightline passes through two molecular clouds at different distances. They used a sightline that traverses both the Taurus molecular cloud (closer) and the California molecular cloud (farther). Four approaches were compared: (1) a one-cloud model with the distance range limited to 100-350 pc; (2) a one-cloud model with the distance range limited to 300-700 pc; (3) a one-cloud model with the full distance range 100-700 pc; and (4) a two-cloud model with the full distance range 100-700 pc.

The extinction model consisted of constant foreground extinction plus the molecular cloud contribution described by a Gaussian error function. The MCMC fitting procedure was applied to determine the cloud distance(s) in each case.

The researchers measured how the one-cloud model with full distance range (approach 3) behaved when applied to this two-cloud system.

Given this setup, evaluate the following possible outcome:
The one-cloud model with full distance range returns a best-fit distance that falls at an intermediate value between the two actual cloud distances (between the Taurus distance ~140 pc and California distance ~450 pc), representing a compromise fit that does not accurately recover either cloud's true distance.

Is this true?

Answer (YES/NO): NO